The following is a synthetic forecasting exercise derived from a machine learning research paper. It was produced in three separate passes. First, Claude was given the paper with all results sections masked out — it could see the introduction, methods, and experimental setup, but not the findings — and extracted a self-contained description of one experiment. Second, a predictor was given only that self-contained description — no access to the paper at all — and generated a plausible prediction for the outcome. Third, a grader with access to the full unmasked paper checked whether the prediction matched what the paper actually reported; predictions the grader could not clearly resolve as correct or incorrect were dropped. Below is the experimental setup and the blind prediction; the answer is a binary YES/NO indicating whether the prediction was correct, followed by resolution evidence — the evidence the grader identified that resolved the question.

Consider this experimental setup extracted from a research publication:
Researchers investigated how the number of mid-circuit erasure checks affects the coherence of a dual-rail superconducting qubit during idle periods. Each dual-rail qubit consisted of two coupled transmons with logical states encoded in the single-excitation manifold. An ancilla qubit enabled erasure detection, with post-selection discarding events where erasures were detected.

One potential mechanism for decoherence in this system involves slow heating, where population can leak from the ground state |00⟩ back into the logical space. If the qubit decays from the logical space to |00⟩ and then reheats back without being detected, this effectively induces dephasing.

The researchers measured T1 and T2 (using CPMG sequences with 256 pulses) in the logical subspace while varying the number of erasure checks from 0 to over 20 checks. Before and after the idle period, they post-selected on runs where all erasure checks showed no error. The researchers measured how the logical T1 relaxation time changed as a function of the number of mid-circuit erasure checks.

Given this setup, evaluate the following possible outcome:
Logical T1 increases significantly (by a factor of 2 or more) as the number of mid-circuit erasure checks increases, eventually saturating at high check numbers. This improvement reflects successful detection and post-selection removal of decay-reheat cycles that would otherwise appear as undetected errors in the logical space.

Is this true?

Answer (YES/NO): YES